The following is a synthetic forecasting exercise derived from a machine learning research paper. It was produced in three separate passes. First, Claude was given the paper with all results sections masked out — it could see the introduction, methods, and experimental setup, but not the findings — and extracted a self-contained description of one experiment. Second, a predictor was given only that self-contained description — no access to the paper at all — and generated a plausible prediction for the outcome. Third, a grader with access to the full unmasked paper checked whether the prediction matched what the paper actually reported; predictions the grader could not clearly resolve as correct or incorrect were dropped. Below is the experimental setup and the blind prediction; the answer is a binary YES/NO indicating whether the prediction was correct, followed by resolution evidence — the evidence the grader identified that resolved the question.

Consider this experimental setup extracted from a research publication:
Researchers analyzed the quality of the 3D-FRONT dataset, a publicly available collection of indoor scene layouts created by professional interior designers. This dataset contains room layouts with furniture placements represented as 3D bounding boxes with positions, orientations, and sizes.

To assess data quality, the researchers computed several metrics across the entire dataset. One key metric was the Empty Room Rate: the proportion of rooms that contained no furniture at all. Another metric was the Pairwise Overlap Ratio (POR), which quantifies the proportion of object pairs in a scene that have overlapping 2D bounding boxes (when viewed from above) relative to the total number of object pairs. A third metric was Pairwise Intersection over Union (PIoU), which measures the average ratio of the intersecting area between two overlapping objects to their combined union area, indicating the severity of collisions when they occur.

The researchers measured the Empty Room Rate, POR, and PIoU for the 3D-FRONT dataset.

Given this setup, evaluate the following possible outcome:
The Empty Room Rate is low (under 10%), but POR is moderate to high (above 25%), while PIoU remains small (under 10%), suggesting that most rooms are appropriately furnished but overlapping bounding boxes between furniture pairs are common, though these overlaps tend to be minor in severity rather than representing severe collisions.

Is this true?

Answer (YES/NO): NO